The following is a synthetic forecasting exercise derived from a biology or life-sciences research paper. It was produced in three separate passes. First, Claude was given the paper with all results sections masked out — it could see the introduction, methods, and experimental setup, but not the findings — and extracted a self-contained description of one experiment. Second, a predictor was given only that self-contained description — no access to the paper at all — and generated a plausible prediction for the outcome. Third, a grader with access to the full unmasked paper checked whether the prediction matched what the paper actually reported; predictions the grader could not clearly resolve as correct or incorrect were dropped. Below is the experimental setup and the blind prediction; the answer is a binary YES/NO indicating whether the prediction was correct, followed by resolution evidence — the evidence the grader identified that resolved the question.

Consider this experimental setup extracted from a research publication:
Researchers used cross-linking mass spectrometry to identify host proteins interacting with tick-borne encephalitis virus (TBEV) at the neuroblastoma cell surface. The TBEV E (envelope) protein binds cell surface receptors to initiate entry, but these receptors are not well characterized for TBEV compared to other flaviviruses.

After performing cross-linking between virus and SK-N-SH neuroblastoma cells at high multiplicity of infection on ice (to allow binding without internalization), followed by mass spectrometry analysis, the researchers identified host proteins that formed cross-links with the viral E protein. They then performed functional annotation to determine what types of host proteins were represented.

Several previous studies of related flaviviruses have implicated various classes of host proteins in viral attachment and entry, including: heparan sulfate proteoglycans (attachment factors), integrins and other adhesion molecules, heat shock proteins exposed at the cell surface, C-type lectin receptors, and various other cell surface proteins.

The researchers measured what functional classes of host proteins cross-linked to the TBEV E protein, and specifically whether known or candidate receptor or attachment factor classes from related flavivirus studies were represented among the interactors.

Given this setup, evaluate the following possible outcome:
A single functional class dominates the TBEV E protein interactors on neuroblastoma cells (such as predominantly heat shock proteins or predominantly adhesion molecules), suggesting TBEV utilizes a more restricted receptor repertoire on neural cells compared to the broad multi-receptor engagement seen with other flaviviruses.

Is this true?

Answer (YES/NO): NO